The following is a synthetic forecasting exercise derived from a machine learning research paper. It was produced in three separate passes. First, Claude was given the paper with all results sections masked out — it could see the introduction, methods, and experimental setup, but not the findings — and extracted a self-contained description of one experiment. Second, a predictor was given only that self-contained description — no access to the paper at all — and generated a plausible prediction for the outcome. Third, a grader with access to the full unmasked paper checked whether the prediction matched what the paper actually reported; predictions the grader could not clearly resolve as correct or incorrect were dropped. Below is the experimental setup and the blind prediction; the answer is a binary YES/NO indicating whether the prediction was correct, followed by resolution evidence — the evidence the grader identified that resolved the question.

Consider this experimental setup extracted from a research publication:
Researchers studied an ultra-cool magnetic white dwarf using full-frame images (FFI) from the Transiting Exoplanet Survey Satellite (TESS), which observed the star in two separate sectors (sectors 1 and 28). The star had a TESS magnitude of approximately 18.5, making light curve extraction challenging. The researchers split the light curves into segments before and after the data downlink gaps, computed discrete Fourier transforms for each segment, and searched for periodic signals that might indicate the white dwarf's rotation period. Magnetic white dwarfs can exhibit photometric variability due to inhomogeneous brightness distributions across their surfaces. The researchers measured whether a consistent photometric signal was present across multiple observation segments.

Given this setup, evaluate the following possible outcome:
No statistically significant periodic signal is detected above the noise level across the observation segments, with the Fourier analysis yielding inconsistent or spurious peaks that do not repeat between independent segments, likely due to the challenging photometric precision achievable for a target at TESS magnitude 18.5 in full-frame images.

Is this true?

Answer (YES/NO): NO